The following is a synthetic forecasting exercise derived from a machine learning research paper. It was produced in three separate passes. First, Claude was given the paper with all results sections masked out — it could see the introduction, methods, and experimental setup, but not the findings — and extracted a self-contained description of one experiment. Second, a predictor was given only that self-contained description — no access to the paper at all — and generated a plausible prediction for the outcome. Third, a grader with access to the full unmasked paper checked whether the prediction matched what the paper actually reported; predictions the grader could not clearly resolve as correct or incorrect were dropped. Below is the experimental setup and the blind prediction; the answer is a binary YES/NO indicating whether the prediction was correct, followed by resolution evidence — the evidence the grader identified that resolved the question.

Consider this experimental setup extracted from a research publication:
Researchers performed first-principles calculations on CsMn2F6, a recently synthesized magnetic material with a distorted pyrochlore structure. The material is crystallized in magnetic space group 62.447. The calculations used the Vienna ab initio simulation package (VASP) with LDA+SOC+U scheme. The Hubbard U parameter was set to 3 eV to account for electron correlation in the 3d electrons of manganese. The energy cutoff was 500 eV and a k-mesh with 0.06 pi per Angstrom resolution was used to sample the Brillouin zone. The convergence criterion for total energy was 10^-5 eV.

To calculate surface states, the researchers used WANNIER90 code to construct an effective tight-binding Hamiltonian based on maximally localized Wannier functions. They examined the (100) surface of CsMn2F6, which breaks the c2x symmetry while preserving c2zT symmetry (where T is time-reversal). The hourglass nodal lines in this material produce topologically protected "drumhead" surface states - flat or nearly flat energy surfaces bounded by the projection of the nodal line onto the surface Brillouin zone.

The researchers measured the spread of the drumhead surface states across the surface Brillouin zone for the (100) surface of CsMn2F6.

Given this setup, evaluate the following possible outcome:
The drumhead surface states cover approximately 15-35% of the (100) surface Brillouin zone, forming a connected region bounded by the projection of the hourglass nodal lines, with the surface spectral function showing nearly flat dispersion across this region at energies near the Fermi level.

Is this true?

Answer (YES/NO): NO